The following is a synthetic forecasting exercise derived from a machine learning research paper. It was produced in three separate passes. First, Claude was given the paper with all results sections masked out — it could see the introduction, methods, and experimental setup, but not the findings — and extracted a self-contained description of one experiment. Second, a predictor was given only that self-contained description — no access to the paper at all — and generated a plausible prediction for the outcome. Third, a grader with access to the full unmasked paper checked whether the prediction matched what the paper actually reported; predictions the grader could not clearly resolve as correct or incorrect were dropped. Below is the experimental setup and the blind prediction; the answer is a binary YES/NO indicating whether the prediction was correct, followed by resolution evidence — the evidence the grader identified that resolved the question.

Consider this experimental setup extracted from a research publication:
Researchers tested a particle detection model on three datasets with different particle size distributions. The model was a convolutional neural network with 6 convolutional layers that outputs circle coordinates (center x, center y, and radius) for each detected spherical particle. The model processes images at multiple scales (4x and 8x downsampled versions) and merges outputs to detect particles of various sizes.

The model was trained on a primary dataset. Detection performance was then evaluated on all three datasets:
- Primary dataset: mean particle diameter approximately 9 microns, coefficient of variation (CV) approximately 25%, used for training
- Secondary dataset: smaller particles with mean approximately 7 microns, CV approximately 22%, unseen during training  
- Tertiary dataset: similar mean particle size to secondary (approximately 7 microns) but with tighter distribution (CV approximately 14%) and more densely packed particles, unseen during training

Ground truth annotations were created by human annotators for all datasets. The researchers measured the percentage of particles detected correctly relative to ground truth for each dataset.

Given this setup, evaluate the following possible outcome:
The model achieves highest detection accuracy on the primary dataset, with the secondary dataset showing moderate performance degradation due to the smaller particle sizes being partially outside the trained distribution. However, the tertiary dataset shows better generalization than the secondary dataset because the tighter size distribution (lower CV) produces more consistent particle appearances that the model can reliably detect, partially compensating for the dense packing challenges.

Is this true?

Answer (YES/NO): NO